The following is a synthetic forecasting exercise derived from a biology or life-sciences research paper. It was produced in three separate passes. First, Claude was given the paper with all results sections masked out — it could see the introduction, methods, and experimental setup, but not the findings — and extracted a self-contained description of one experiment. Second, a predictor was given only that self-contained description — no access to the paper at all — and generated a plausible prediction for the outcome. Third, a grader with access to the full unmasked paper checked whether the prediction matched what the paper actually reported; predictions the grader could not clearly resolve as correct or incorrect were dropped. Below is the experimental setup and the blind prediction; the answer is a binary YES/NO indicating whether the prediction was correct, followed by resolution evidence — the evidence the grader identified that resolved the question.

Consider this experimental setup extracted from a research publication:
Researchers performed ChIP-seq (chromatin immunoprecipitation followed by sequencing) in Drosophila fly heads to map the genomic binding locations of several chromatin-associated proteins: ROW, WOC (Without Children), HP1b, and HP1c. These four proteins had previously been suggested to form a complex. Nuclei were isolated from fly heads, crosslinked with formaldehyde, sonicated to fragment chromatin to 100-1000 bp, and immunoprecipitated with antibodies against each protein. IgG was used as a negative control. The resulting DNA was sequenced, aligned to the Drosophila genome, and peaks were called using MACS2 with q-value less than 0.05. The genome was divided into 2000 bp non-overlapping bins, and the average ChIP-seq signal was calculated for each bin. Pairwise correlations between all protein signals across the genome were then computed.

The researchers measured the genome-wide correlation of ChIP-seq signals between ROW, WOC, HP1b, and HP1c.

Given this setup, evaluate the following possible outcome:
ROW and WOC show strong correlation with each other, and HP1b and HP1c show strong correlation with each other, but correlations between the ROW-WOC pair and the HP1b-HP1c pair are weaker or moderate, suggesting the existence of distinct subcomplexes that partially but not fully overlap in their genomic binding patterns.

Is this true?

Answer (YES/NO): NO